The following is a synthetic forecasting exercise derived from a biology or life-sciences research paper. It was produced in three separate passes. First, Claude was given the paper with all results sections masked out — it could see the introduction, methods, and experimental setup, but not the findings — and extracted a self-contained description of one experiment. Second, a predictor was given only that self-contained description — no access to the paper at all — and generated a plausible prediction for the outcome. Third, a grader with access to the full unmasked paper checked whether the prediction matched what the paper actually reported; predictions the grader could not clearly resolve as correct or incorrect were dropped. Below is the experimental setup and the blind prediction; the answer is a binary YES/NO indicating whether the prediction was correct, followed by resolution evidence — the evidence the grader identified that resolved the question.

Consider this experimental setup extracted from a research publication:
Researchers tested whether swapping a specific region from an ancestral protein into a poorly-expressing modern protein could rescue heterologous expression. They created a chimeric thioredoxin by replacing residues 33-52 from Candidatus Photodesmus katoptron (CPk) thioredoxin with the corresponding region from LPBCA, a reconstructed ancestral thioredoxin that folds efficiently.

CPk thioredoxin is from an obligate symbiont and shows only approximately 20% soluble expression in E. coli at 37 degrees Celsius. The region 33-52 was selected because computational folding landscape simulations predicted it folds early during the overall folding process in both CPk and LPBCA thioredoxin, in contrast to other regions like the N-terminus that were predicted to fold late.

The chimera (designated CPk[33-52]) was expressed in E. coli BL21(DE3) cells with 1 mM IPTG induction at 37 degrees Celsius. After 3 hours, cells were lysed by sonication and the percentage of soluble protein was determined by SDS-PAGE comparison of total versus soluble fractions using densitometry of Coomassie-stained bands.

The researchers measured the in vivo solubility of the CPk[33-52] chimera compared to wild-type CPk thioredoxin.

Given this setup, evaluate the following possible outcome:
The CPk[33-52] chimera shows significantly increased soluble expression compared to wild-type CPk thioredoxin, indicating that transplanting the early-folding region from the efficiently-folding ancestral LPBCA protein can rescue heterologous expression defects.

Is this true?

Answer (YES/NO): NO